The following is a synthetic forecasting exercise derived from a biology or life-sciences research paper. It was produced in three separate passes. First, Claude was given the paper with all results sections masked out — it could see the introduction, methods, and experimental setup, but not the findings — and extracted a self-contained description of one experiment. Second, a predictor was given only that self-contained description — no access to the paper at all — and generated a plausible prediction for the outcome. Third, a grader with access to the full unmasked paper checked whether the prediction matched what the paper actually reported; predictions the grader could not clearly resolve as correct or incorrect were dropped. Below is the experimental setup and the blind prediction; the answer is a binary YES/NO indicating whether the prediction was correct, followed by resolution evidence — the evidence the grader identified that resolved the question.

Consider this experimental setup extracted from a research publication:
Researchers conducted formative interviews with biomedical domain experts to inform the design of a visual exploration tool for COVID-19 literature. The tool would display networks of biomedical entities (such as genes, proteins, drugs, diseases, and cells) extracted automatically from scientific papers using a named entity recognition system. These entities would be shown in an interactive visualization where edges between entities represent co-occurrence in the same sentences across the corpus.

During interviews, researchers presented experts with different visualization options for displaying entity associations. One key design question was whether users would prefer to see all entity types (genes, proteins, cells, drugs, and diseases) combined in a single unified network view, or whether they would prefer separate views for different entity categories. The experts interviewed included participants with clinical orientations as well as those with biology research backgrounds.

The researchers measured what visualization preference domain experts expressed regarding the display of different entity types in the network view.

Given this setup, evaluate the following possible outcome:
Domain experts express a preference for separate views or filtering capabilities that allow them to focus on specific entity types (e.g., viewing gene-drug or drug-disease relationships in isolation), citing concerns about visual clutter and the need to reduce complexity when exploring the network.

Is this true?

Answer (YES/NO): YES